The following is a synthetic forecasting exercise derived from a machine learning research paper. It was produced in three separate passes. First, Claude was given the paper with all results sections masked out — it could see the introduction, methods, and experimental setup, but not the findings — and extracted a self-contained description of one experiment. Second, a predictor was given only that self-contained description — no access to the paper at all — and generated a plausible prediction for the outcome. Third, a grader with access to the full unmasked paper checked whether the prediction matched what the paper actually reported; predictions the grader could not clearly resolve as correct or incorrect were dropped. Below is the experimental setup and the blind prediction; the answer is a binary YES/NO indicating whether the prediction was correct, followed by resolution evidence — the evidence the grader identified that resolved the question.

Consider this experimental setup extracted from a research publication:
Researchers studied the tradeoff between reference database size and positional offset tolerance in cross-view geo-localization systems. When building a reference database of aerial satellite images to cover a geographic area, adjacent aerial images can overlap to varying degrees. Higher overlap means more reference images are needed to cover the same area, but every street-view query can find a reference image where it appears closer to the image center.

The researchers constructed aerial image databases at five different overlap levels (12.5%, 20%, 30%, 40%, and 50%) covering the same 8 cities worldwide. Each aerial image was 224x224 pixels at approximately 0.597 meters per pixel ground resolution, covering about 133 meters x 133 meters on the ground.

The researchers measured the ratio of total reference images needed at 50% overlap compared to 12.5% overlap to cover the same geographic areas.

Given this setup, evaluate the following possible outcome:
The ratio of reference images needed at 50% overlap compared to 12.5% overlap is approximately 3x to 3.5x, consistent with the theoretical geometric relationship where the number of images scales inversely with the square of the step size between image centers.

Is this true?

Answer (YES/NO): YES